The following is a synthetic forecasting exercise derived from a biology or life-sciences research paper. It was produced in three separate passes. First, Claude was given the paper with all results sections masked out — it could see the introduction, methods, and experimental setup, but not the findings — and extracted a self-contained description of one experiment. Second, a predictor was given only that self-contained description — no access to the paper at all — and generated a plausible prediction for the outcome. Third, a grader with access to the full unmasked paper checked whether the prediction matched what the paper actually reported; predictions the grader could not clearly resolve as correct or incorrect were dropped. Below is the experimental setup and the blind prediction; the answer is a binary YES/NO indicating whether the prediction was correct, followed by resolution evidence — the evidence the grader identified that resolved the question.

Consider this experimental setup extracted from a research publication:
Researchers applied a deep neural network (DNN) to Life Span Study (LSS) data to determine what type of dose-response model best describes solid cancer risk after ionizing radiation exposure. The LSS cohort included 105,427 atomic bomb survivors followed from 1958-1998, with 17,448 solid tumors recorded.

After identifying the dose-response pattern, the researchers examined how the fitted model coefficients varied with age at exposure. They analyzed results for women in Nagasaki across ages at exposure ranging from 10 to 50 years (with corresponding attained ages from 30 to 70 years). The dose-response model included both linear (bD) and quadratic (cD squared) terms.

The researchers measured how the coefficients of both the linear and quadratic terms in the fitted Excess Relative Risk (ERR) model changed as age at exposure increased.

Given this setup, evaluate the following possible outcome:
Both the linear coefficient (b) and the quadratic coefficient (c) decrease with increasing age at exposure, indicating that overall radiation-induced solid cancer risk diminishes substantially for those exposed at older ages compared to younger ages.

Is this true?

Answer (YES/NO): YES